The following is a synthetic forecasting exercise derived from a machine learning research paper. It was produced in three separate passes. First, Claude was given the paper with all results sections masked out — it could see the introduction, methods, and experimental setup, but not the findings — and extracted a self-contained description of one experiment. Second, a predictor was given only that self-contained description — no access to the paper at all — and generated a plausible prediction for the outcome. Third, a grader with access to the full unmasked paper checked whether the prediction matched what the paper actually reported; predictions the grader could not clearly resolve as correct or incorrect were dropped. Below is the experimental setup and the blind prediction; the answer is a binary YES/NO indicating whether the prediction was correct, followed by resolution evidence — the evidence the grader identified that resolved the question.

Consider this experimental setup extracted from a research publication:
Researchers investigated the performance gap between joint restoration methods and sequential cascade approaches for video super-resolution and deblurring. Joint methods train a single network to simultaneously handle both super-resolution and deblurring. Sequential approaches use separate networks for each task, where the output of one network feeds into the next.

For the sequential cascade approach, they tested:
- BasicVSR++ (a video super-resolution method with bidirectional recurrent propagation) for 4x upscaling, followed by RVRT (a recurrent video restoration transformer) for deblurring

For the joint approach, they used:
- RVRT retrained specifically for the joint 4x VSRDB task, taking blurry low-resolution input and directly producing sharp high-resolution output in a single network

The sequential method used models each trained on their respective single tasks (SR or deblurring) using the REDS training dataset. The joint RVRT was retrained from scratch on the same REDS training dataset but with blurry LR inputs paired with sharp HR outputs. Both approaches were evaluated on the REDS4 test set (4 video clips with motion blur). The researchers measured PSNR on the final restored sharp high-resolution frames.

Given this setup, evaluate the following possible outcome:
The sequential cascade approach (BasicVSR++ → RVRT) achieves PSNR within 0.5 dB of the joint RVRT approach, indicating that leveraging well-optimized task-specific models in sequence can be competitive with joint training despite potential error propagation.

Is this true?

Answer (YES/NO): NO